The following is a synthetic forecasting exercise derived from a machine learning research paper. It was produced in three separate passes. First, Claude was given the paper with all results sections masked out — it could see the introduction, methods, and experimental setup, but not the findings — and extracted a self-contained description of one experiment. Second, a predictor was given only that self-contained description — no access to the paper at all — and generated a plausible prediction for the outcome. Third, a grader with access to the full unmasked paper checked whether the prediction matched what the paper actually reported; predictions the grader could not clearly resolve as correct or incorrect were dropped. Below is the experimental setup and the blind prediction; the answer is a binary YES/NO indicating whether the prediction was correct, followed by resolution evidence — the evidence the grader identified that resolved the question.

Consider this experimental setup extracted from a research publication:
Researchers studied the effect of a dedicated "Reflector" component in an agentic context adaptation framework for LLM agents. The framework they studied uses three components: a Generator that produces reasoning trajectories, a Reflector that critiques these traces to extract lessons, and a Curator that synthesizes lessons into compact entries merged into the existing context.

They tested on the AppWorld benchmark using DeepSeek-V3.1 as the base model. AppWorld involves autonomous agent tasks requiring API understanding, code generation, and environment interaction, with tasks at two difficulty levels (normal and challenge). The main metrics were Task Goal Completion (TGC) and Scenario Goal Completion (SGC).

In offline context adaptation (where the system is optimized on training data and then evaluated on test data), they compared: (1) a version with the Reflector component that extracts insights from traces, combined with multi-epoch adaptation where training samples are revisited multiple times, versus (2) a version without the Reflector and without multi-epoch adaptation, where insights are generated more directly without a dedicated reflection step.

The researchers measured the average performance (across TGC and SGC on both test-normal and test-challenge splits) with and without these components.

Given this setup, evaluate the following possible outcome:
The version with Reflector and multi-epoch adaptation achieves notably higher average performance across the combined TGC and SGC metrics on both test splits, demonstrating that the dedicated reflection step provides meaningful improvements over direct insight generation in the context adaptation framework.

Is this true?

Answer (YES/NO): YES